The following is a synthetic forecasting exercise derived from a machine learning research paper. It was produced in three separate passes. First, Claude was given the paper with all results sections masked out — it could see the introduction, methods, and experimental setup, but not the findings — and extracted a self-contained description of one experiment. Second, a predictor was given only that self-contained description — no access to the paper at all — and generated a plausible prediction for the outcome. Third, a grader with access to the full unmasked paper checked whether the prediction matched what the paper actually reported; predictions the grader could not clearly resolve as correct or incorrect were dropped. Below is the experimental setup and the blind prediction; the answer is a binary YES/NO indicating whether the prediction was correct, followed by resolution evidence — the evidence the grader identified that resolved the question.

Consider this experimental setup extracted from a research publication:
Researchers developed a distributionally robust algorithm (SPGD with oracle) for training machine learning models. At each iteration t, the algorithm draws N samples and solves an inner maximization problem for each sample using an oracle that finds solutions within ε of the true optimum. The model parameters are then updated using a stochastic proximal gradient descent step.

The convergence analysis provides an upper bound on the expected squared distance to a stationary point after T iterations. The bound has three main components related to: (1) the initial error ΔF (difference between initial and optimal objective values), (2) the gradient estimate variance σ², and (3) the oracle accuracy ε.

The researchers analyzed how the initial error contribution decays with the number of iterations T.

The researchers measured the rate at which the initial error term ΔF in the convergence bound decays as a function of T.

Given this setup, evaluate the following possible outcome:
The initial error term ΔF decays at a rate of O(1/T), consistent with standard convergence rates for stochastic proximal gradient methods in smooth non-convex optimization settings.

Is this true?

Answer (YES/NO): YES